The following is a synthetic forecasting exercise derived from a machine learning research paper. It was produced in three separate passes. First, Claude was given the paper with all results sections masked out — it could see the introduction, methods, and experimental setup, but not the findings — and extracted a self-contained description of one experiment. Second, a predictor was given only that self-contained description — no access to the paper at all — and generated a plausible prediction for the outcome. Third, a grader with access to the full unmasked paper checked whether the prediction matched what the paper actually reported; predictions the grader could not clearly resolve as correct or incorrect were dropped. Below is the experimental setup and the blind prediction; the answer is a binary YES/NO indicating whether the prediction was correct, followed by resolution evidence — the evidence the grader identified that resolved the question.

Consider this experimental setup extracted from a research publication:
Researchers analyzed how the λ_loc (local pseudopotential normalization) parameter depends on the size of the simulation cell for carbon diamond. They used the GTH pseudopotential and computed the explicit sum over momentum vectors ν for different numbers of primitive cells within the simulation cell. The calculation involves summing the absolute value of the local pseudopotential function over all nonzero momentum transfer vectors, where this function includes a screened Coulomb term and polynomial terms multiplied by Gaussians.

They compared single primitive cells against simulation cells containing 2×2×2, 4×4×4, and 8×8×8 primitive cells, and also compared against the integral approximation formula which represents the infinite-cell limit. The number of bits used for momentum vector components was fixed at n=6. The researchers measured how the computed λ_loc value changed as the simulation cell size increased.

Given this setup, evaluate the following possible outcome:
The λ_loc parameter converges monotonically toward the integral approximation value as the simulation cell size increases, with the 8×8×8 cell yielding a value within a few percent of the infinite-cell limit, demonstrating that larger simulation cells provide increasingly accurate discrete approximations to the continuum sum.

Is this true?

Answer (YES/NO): YES